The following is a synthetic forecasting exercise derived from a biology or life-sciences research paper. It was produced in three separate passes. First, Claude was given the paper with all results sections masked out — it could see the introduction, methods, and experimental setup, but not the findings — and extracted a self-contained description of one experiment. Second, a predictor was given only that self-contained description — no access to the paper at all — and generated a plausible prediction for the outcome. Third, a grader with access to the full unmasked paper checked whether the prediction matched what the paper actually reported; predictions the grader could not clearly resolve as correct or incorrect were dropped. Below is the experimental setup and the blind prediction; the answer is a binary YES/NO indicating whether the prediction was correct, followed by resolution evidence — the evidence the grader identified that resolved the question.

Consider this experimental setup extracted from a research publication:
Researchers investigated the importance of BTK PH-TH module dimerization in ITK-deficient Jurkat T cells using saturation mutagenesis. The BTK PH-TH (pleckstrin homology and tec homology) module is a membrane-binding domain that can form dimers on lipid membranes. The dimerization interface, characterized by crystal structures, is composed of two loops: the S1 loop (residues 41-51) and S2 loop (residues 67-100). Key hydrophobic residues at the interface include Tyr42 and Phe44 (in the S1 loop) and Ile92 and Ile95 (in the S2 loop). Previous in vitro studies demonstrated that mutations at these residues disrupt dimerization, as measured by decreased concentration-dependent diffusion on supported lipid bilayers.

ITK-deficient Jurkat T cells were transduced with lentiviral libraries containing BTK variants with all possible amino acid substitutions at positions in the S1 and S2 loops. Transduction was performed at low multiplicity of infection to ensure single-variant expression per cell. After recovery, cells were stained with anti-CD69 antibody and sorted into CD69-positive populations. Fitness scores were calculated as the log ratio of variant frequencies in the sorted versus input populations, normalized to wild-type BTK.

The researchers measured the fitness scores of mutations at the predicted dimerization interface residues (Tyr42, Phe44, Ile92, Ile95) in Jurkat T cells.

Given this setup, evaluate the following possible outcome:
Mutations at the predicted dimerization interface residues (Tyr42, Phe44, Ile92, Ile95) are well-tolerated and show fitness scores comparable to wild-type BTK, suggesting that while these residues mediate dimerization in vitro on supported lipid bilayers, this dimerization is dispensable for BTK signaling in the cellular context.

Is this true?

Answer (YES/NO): NO